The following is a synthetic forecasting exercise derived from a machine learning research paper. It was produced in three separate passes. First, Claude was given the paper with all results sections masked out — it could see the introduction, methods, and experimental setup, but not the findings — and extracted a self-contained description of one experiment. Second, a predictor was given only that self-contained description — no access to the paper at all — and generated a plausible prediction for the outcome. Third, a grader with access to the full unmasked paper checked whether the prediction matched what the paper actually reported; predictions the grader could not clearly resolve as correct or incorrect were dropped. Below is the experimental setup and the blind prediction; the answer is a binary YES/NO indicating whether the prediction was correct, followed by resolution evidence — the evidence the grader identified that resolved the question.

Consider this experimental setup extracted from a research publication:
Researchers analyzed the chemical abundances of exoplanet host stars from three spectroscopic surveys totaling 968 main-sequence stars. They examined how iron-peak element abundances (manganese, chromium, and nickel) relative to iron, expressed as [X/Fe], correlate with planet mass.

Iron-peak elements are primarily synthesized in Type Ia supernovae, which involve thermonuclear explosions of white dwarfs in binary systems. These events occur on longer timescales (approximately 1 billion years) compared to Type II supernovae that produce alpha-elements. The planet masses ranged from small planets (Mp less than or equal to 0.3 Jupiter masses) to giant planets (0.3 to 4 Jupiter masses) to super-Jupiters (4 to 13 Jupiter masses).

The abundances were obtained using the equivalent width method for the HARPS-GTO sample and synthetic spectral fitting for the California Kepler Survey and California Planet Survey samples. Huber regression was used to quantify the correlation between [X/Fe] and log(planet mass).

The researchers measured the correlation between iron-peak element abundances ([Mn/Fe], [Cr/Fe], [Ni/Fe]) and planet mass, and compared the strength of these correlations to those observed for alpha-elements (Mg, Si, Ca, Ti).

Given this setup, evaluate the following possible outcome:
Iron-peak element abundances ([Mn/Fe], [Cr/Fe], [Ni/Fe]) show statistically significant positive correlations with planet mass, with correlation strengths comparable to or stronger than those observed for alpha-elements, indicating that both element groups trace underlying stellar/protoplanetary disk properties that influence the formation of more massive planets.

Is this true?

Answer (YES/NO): NO